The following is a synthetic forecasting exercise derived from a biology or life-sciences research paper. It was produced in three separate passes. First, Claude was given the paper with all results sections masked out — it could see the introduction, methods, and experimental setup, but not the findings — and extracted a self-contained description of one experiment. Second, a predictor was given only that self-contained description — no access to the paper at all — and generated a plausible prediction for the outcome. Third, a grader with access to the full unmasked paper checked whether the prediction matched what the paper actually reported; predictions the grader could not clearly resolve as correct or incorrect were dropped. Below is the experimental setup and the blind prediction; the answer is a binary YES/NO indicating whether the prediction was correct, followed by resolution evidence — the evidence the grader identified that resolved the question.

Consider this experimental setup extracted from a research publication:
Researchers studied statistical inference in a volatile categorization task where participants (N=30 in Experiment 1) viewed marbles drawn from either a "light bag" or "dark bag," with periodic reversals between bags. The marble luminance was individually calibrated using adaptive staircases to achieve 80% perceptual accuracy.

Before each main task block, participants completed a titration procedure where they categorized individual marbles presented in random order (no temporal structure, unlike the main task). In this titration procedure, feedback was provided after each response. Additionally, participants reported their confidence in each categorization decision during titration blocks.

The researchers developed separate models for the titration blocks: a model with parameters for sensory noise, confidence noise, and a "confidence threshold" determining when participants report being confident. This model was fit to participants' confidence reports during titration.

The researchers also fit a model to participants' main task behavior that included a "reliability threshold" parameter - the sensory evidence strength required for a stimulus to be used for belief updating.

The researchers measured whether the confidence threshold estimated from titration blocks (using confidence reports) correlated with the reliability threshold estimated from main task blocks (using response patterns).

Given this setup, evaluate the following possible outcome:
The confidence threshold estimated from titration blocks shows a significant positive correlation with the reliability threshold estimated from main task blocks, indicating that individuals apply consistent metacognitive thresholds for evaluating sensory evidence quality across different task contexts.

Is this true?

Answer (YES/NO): YES